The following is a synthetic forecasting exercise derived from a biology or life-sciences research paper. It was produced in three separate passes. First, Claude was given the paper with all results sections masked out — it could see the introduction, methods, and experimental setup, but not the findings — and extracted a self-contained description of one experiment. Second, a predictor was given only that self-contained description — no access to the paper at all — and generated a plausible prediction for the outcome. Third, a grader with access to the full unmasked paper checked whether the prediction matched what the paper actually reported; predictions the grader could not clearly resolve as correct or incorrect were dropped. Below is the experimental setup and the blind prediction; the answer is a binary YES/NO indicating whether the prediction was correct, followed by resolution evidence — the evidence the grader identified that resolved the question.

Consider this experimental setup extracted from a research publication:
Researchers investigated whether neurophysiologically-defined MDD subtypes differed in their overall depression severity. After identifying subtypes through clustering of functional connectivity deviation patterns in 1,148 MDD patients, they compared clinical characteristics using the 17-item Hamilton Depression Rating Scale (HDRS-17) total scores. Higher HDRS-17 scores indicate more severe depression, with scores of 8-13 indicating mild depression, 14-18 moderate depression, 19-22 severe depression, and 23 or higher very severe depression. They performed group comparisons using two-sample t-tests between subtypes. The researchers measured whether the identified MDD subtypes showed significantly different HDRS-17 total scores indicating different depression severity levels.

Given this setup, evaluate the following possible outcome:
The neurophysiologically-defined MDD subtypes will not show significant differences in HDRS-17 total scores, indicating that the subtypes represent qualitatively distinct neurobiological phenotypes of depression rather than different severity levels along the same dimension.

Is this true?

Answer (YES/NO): YES